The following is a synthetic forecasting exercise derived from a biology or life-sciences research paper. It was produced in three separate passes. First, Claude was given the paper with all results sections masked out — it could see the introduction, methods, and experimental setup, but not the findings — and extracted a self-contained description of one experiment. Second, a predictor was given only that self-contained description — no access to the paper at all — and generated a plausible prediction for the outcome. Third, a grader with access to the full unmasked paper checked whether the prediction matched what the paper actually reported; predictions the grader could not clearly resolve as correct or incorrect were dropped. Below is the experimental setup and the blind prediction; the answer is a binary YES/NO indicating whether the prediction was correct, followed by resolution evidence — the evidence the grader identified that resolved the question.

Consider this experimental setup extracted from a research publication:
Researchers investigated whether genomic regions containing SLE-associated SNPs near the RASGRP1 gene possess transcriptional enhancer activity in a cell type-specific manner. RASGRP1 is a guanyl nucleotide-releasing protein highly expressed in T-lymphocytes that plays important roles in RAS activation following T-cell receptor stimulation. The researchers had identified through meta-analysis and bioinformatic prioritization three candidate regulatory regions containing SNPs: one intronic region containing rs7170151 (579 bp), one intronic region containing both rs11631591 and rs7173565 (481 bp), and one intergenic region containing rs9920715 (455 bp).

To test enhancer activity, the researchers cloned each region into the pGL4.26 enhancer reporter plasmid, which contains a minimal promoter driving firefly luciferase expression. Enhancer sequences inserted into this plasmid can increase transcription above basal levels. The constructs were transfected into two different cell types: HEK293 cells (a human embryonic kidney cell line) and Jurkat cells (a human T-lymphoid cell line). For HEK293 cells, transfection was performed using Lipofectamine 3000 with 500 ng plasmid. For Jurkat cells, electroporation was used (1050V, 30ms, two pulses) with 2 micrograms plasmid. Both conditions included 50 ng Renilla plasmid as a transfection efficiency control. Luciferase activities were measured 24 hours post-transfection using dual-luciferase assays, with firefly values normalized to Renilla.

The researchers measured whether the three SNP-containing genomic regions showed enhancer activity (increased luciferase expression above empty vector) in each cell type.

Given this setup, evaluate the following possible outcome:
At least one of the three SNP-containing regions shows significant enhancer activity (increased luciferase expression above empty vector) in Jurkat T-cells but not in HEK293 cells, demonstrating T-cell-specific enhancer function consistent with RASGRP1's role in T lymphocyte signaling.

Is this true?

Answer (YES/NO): NO